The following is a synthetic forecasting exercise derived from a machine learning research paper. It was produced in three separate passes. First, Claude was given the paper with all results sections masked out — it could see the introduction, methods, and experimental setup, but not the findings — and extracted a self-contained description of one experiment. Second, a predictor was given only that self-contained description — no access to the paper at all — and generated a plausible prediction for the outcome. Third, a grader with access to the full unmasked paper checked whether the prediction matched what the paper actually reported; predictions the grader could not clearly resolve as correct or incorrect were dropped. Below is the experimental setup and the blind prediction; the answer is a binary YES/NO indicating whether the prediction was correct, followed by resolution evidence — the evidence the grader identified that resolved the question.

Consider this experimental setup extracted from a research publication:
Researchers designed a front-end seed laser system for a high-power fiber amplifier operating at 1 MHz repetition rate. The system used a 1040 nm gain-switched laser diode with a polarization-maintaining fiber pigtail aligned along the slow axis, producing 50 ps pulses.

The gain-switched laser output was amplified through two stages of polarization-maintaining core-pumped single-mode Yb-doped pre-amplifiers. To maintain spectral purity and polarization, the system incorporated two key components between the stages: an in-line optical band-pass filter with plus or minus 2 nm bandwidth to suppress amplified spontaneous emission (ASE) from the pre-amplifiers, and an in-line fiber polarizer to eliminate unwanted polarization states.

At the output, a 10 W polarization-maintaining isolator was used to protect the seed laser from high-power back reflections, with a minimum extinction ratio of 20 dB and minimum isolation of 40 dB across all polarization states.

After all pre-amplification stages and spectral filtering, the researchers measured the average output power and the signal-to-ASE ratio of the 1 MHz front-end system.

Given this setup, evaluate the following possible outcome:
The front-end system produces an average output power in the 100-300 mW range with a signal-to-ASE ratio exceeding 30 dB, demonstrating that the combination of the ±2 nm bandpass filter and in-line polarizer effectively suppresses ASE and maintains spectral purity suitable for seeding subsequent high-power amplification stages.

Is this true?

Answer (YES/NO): NO